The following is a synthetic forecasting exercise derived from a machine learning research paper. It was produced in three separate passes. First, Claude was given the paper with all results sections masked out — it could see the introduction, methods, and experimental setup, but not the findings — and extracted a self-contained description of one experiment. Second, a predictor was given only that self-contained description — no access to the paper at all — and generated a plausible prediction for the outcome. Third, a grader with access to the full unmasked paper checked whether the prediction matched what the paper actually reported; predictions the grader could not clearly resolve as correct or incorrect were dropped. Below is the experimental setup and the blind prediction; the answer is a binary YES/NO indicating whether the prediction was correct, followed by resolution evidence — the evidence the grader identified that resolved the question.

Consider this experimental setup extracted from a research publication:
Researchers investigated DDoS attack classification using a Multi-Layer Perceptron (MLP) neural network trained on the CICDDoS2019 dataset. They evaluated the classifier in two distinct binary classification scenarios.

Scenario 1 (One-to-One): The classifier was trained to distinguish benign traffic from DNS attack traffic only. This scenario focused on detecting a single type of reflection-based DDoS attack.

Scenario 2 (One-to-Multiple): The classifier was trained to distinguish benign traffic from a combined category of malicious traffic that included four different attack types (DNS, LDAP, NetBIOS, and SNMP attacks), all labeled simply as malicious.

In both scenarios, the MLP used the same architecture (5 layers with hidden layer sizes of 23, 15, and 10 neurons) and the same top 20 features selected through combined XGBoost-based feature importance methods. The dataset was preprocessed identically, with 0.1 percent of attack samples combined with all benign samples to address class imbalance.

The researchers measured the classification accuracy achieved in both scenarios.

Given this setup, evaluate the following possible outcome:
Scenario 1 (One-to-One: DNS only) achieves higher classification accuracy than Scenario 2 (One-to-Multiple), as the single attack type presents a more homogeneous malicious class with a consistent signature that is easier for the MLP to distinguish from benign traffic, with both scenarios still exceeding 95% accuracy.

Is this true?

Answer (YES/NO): NO